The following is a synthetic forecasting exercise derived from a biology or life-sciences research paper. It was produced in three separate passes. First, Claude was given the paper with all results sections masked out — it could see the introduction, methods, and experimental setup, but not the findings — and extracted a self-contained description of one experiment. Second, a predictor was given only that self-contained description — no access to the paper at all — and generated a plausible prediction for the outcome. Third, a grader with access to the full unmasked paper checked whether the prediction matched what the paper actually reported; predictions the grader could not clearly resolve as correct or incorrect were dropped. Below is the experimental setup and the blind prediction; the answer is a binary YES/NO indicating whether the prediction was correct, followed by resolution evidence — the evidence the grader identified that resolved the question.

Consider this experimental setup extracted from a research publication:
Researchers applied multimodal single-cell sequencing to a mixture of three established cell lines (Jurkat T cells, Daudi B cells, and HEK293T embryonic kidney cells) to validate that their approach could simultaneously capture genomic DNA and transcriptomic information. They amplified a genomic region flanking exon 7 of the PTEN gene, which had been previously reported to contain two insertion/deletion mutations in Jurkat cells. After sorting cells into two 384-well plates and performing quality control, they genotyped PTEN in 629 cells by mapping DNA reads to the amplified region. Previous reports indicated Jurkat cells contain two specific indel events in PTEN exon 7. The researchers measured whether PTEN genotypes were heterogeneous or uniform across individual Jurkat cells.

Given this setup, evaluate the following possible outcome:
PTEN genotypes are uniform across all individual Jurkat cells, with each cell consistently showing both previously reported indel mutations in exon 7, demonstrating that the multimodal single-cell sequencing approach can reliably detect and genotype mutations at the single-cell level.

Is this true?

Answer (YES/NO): NO